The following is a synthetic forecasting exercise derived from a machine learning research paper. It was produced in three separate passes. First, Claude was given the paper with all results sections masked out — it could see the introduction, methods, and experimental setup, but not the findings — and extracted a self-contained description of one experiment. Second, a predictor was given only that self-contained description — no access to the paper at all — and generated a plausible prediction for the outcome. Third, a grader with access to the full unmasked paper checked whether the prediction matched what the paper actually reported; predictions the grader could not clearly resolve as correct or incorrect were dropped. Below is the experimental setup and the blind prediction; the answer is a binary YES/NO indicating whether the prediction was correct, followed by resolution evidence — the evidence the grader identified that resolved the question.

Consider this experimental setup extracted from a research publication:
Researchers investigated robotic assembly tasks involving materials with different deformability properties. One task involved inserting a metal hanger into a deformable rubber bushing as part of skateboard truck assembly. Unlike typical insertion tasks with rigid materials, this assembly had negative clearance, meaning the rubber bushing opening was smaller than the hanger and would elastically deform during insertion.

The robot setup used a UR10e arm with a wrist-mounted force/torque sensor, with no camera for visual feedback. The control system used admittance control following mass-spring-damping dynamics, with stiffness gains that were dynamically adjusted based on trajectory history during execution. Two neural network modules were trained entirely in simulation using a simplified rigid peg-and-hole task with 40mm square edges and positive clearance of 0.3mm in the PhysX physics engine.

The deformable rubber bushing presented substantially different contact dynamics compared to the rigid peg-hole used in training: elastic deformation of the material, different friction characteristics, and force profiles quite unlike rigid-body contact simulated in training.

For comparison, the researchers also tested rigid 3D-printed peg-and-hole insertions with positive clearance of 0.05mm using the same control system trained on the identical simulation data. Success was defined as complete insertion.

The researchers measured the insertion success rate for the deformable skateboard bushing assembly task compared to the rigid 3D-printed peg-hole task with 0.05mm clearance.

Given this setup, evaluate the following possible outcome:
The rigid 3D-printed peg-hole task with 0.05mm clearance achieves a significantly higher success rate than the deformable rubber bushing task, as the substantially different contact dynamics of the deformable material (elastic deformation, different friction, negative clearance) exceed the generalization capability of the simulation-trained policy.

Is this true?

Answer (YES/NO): NO